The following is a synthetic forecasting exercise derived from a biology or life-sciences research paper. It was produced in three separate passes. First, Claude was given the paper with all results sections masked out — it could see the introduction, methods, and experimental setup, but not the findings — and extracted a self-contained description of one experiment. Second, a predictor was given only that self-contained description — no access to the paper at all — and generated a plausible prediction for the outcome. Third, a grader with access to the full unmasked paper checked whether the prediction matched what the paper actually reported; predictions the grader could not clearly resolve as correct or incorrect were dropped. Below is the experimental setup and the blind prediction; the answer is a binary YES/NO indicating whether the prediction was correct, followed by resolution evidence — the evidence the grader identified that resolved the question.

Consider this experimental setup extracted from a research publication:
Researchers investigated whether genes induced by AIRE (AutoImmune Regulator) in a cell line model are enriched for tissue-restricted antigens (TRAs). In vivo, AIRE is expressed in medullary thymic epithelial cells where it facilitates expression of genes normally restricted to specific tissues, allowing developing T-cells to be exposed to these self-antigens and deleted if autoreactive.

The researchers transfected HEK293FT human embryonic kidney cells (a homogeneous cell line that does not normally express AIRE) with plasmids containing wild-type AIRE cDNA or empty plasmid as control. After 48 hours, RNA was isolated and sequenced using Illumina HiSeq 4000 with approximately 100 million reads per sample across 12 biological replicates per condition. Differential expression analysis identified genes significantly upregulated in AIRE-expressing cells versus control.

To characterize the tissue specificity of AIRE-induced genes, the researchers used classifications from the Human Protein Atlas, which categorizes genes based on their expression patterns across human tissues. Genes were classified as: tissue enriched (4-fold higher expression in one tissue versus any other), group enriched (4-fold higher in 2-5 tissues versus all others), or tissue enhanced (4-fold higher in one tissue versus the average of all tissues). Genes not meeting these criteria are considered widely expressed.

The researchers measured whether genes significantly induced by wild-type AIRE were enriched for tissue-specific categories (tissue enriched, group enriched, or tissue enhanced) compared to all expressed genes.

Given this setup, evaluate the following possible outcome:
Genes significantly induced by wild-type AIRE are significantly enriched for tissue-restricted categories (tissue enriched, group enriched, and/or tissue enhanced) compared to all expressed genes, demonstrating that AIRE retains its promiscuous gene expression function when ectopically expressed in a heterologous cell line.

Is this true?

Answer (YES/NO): YES